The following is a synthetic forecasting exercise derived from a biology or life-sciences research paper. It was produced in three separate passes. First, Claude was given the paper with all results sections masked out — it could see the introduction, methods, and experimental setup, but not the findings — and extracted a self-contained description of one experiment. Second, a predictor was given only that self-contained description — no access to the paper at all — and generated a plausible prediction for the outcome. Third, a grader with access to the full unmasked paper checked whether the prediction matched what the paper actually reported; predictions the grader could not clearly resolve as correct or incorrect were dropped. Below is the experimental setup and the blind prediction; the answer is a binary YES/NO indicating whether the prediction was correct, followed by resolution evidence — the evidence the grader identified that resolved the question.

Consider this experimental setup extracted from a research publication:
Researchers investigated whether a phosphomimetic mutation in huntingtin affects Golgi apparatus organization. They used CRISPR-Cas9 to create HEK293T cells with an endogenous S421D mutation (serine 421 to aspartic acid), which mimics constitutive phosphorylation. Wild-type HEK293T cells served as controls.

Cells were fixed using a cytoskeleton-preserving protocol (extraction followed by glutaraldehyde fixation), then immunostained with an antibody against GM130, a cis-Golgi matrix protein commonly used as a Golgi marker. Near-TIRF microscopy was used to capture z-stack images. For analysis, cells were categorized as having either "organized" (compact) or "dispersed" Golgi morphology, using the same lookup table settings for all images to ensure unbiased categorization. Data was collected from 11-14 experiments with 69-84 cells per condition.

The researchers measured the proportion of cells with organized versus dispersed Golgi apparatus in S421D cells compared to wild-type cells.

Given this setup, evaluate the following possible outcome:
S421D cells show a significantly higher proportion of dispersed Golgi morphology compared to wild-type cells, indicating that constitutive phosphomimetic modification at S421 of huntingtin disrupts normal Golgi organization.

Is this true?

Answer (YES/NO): NO